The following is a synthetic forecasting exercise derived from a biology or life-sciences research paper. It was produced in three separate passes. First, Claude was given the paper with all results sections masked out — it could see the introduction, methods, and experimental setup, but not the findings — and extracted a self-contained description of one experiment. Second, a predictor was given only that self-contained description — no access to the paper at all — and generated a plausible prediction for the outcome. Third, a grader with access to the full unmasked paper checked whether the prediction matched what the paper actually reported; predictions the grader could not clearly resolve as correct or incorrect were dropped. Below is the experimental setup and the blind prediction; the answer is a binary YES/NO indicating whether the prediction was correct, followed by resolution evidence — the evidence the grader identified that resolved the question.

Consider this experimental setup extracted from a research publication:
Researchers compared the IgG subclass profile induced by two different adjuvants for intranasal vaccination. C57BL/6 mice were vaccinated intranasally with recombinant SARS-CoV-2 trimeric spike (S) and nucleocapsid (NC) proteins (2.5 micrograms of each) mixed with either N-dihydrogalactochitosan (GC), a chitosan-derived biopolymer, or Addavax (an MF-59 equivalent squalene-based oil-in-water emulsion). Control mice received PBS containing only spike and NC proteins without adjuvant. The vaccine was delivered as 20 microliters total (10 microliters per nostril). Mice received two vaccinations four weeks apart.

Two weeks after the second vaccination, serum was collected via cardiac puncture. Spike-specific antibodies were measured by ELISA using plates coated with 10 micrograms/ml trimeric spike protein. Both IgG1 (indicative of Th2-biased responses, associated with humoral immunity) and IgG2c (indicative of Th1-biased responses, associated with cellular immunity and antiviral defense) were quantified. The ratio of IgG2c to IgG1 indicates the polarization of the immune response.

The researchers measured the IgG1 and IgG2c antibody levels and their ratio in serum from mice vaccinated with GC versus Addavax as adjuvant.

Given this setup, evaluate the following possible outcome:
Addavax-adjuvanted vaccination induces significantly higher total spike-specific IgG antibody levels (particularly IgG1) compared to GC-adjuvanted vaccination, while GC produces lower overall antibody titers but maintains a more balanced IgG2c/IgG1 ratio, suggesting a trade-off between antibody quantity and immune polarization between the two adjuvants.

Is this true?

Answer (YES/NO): NO